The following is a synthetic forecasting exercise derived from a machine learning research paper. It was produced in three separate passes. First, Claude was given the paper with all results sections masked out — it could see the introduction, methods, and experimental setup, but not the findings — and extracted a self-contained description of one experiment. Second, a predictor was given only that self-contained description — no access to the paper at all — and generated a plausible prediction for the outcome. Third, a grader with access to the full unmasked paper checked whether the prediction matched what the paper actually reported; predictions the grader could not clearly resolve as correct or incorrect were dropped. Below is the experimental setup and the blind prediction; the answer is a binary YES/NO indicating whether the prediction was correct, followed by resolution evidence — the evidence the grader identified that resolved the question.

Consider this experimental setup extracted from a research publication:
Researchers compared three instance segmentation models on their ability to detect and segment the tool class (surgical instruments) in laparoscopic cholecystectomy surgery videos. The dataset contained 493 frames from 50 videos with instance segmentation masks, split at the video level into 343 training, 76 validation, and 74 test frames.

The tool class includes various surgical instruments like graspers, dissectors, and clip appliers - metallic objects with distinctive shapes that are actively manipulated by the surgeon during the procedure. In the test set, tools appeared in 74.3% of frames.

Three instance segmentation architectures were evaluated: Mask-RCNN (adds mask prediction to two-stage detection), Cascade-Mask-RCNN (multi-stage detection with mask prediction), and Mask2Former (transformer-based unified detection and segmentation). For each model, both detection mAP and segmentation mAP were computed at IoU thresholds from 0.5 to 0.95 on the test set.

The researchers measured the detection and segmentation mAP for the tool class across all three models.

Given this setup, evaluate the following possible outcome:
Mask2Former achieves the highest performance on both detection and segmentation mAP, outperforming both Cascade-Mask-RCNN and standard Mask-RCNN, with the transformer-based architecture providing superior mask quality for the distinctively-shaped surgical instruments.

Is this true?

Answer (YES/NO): YES